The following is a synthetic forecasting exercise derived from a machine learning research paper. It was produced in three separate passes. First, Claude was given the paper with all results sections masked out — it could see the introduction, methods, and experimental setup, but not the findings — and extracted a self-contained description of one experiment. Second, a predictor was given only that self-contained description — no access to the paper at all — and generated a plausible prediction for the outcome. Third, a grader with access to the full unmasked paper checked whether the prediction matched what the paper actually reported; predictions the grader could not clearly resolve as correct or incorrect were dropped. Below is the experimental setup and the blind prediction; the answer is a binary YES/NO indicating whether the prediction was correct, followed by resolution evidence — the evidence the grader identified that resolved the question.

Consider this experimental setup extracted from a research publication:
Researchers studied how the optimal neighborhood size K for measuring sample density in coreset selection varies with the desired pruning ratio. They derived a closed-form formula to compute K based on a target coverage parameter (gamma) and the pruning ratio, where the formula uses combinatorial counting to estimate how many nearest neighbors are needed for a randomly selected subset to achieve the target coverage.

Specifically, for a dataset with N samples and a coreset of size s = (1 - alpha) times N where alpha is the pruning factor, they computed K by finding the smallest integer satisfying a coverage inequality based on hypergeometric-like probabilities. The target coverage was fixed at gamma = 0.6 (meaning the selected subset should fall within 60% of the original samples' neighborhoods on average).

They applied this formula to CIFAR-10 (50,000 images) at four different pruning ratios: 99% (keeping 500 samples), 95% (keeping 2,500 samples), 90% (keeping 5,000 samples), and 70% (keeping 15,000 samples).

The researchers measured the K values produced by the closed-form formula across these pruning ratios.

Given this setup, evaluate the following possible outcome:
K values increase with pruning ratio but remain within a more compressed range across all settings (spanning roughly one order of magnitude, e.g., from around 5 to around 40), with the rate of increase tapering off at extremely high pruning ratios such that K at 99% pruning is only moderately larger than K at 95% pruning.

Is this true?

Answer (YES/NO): NO